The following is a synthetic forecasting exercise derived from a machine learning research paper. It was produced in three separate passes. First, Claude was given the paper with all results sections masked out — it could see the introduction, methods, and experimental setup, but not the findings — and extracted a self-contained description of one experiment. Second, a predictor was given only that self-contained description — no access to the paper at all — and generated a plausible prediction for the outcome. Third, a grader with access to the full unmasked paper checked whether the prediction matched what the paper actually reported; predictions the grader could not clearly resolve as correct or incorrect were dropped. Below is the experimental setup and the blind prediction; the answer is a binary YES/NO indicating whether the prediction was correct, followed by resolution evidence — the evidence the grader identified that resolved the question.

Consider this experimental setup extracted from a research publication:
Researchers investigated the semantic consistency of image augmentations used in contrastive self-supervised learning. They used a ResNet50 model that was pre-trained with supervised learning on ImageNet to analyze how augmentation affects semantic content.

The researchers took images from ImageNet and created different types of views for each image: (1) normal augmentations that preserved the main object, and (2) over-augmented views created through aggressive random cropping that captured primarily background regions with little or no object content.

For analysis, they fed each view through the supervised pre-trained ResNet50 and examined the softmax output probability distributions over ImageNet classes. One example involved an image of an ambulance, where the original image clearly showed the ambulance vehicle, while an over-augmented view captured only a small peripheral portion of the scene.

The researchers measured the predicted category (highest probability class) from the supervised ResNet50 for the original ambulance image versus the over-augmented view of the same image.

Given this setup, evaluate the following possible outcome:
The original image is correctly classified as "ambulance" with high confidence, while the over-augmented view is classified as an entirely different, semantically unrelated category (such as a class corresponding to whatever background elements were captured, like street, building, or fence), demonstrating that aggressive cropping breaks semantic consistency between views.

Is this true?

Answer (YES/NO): YES